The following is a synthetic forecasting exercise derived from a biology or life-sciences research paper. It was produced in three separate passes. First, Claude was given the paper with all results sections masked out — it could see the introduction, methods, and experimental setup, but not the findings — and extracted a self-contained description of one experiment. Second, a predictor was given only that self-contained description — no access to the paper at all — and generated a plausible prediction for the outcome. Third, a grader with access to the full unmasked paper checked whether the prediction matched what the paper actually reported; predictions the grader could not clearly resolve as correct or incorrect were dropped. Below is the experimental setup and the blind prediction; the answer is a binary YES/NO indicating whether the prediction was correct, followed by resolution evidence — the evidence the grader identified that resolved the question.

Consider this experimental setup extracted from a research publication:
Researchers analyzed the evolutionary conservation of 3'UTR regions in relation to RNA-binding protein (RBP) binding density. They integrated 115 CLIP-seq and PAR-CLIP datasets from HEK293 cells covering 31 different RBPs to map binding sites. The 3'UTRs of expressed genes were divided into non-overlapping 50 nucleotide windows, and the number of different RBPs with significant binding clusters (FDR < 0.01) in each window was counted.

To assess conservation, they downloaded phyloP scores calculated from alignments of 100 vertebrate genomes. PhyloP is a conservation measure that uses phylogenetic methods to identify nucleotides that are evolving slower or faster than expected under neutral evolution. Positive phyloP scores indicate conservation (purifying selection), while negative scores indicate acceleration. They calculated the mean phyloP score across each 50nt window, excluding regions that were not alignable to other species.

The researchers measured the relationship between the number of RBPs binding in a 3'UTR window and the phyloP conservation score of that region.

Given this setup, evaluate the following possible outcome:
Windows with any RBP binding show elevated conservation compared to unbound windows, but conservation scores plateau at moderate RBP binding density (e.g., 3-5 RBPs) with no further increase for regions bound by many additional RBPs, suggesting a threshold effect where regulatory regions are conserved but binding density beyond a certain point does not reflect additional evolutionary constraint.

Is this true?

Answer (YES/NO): NO